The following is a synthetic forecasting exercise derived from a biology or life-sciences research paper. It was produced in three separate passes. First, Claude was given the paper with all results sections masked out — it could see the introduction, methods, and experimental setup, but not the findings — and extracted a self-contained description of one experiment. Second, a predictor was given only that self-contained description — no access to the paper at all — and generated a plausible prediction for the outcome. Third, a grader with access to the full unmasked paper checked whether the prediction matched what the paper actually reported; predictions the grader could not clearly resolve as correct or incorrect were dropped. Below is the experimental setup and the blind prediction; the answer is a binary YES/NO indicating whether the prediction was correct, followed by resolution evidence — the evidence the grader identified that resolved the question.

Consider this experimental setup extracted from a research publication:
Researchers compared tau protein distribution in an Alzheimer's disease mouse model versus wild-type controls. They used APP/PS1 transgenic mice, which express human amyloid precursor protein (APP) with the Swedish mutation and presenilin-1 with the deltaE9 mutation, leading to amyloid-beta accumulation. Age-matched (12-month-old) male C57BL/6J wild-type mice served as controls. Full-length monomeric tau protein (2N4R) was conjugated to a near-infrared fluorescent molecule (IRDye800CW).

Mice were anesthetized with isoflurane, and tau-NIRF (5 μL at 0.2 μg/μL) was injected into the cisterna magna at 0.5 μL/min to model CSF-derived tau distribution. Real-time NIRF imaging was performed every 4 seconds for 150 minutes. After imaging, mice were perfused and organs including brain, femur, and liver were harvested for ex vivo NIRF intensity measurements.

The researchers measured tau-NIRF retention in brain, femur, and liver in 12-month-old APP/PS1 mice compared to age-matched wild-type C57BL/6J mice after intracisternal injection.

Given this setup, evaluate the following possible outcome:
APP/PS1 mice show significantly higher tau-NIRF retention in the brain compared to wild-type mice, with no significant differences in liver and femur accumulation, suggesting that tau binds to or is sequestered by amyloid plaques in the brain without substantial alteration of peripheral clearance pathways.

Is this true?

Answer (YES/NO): NO